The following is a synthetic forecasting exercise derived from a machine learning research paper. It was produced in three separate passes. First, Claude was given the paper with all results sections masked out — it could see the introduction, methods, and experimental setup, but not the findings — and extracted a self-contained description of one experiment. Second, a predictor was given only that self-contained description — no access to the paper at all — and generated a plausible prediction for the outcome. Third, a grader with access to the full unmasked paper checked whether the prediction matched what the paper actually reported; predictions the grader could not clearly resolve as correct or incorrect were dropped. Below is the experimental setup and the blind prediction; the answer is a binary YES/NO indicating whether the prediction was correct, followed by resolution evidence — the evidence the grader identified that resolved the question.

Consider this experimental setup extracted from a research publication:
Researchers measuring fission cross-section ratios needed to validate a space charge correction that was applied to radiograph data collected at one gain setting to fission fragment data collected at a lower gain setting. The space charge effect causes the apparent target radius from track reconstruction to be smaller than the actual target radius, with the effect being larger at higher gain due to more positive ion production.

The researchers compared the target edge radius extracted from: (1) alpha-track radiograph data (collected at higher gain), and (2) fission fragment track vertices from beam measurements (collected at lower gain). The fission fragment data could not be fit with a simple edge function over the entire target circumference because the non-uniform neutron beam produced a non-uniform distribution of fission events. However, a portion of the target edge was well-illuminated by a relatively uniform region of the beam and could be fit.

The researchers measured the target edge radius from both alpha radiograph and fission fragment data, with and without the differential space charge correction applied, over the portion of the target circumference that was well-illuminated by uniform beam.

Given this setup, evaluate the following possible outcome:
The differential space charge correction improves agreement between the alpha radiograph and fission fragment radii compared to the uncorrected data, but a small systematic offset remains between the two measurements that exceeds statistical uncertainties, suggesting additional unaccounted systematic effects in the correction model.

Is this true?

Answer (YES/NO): NO